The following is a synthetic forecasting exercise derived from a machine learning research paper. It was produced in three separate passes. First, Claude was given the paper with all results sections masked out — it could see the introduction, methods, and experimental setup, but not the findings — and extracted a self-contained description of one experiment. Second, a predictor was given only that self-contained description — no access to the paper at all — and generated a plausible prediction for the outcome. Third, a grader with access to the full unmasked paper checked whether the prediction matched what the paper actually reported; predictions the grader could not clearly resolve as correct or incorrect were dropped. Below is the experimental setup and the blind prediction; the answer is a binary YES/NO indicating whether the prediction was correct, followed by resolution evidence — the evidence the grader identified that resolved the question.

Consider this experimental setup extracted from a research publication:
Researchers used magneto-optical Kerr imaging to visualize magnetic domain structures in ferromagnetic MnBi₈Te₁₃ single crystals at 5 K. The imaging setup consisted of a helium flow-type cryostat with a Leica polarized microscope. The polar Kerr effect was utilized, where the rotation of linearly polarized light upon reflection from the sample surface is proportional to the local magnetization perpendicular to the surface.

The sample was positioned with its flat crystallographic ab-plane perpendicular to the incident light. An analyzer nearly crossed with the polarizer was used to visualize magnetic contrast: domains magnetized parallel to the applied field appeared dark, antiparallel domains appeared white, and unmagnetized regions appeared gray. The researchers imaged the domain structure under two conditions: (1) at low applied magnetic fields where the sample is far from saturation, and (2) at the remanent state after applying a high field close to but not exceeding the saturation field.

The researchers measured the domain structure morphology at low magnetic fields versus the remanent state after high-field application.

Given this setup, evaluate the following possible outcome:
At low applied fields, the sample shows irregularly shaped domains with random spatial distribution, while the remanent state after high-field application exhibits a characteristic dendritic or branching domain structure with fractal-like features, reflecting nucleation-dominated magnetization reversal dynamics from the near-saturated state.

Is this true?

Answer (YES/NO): NO